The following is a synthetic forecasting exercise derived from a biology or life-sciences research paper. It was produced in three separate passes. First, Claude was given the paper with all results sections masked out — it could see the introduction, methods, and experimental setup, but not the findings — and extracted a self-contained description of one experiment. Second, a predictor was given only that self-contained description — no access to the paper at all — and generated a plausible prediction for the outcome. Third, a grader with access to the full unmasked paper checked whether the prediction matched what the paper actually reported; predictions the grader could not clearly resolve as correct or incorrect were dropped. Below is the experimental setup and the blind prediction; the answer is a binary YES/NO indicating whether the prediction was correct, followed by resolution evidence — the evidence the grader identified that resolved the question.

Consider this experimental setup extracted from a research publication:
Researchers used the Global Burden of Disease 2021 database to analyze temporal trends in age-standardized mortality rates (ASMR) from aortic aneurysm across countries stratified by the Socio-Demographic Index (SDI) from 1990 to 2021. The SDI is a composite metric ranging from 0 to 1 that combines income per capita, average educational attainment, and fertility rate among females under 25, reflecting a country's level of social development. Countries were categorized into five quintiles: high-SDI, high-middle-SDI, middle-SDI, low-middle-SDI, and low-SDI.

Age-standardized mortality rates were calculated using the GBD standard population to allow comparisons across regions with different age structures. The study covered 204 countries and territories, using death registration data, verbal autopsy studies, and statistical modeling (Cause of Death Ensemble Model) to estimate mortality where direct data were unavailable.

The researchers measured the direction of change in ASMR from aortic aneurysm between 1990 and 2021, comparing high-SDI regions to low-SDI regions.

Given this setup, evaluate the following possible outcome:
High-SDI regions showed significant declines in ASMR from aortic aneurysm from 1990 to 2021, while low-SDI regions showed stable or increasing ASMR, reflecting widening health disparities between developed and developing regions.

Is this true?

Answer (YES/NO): YES